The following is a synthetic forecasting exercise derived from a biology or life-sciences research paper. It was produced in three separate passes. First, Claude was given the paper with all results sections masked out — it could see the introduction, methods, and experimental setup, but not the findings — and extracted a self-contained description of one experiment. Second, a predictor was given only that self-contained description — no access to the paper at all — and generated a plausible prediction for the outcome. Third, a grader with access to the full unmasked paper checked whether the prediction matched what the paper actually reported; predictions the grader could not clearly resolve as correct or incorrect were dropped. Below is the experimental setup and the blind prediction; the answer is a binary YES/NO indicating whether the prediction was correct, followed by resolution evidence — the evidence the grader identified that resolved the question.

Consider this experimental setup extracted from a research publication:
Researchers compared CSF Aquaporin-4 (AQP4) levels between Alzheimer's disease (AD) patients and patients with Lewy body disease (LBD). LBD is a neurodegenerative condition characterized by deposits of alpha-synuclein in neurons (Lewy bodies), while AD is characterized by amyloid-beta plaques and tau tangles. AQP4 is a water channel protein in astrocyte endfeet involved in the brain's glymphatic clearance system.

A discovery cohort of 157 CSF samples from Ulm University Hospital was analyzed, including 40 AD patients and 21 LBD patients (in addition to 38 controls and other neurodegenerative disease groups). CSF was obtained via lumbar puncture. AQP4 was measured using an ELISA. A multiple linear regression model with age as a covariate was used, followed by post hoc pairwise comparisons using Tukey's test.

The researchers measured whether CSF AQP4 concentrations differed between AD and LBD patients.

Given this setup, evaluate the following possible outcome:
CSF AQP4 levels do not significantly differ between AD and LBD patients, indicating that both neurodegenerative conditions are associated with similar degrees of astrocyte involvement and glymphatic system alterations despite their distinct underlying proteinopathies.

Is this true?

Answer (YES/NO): NO